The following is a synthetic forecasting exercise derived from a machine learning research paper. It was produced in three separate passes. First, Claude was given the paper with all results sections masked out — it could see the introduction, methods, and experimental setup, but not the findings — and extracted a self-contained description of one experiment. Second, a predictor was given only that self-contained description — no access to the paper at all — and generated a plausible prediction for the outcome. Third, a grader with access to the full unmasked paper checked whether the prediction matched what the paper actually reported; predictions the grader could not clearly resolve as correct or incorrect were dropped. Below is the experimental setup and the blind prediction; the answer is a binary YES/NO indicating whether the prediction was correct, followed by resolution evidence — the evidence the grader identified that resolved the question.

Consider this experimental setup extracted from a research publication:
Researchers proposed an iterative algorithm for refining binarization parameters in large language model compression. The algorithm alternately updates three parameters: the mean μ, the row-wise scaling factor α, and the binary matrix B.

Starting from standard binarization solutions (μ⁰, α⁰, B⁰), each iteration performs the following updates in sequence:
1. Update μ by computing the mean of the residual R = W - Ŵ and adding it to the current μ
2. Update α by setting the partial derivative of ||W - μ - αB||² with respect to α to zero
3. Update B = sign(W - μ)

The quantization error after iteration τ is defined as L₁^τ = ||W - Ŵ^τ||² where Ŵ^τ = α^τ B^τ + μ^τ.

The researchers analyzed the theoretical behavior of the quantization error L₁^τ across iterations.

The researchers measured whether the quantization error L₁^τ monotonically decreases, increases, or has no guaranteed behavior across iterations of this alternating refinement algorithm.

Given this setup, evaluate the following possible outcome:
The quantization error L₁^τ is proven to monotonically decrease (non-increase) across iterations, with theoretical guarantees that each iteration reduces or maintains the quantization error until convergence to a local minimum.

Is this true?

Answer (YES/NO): NO